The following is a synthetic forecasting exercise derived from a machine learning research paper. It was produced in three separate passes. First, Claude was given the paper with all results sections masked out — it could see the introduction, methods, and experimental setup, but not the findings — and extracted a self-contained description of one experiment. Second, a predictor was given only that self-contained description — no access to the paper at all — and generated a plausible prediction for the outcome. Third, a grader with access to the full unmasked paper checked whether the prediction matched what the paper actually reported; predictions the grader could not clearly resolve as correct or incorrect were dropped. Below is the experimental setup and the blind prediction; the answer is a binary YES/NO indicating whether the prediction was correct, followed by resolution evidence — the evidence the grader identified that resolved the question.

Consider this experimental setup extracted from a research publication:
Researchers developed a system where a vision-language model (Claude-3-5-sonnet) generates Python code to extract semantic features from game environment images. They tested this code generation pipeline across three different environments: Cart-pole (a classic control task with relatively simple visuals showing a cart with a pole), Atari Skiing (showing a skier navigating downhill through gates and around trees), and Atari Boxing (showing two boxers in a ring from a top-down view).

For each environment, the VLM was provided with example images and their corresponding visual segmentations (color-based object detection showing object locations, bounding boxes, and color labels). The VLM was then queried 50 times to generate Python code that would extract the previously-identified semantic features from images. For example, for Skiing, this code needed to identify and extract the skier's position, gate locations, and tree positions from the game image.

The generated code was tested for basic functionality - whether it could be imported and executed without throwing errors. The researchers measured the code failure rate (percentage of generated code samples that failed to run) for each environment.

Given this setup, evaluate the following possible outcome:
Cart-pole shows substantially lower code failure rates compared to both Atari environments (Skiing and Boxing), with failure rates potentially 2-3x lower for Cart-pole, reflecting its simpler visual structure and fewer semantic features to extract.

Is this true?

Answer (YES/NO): YES